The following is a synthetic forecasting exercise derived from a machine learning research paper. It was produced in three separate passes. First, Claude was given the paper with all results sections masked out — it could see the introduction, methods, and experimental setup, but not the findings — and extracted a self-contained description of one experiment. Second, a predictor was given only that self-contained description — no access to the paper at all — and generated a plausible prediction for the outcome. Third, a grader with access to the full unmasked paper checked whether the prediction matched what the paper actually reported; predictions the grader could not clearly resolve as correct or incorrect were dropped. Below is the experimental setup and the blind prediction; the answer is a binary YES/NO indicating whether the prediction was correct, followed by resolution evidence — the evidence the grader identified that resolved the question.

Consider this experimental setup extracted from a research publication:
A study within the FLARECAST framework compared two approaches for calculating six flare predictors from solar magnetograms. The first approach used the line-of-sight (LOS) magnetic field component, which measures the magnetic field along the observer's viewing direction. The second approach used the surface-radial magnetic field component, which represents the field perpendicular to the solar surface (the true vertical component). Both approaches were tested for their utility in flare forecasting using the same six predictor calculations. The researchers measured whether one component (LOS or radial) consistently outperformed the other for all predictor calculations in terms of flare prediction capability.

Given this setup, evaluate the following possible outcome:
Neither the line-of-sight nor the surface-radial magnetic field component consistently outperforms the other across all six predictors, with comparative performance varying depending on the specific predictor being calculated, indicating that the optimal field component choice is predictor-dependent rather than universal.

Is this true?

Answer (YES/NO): YES